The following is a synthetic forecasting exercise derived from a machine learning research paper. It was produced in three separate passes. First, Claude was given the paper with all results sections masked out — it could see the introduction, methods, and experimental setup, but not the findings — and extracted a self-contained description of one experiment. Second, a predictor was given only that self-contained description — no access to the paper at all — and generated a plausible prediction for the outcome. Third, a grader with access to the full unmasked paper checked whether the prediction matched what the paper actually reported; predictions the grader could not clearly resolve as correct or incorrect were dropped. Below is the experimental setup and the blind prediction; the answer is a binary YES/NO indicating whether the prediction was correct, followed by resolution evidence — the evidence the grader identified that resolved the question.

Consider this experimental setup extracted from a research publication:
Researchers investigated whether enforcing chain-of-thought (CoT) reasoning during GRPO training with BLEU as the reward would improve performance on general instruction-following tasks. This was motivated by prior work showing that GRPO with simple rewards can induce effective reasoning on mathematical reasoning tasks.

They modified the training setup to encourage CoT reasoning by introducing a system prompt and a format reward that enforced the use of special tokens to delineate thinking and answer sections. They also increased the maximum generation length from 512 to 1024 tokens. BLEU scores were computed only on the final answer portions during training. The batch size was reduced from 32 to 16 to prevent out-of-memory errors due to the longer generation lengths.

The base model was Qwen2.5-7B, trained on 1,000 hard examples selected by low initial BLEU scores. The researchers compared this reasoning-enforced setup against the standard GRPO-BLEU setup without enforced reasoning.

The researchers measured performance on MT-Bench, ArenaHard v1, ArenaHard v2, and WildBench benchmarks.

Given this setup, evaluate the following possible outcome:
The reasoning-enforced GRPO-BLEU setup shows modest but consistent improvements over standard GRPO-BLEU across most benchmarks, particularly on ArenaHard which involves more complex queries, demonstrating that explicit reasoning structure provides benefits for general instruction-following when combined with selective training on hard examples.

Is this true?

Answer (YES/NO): NO